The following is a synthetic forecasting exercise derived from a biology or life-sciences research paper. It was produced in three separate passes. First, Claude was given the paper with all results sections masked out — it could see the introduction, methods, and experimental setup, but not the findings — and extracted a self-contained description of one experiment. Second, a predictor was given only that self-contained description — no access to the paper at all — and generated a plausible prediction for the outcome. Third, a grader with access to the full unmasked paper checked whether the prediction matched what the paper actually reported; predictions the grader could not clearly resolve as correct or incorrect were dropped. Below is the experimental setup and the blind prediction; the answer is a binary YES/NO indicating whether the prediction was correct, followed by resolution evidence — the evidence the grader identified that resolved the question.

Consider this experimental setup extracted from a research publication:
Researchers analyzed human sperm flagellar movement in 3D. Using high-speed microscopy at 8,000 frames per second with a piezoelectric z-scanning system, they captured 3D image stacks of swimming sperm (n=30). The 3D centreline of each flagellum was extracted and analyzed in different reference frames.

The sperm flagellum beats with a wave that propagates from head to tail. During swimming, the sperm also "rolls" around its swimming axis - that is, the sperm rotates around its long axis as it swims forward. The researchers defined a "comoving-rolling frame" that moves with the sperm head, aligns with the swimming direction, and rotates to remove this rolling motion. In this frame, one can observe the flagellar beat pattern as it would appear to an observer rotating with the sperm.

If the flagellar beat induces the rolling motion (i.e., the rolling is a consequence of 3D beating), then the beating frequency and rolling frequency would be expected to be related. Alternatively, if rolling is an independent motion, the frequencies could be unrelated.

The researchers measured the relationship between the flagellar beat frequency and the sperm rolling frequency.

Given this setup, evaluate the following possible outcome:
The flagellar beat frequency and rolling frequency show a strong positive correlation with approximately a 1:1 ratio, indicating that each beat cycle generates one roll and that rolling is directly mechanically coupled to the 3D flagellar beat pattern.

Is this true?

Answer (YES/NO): NO